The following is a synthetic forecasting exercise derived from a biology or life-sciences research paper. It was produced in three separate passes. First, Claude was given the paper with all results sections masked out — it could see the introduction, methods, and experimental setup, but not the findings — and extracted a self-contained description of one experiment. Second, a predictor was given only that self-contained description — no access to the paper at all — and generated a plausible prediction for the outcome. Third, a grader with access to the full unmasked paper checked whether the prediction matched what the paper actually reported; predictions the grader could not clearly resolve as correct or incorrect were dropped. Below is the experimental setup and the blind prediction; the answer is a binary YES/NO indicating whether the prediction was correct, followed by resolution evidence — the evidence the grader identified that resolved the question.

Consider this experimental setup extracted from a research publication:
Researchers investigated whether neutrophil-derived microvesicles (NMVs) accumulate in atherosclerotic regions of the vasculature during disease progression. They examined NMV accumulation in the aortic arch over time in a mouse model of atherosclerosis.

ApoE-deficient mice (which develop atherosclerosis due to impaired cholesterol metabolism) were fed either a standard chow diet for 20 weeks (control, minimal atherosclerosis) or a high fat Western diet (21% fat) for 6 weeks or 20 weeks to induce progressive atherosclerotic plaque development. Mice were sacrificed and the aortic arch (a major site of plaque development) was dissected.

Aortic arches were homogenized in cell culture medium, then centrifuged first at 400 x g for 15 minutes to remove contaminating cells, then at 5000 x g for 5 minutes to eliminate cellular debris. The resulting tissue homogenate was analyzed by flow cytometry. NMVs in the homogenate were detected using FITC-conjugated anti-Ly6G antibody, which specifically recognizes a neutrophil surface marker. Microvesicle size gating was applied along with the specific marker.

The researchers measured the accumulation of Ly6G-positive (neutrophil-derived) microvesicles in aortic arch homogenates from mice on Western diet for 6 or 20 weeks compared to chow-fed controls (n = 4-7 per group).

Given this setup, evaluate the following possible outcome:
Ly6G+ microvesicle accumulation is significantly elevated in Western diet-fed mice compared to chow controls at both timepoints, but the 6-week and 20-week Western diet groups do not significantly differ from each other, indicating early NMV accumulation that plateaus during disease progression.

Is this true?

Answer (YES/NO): NO